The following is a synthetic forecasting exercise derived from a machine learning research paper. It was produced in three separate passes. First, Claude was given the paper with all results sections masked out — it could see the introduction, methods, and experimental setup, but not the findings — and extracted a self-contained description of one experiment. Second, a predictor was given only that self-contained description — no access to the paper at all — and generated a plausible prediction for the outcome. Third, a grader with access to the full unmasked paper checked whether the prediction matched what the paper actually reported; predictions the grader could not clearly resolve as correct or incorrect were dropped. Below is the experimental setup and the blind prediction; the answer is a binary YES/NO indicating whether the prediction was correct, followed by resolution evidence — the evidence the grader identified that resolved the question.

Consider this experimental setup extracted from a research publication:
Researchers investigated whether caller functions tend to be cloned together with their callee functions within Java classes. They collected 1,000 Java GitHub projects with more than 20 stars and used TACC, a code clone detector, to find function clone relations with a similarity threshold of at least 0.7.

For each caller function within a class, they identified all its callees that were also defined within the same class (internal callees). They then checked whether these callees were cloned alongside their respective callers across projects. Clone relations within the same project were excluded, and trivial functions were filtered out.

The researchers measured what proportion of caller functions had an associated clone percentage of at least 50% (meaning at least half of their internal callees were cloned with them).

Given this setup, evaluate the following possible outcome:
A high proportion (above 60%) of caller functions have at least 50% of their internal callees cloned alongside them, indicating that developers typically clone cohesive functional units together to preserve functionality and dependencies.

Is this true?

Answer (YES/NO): YES